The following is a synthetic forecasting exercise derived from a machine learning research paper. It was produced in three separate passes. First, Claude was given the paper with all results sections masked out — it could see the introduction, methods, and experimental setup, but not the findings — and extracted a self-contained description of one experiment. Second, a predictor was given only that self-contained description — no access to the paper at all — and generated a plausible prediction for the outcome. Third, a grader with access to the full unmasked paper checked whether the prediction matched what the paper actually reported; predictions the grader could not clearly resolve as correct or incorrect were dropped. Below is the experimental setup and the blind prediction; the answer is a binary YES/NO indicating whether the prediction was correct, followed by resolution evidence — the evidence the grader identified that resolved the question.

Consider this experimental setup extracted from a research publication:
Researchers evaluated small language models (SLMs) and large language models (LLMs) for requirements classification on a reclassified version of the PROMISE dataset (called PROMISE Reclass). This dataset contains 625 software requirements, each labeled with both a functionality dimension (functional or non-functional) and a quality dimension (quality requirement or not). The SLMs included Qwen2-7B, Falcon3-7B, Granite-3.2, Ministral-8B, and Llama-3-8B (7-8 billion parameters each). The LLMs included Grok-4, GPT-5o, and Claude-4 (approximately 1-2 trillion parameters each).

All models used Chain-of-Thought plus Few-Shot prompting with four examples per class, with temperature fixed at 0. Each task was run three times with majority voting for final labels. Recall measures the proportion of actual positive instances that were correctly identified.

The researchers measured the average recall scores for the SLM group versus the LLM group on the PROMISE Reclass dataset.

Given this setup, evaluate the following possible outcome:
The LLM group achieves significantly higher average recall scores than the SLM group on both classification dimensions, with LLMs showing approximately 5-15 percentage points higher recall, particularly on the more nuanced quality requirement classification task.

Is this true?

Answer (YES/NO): NO